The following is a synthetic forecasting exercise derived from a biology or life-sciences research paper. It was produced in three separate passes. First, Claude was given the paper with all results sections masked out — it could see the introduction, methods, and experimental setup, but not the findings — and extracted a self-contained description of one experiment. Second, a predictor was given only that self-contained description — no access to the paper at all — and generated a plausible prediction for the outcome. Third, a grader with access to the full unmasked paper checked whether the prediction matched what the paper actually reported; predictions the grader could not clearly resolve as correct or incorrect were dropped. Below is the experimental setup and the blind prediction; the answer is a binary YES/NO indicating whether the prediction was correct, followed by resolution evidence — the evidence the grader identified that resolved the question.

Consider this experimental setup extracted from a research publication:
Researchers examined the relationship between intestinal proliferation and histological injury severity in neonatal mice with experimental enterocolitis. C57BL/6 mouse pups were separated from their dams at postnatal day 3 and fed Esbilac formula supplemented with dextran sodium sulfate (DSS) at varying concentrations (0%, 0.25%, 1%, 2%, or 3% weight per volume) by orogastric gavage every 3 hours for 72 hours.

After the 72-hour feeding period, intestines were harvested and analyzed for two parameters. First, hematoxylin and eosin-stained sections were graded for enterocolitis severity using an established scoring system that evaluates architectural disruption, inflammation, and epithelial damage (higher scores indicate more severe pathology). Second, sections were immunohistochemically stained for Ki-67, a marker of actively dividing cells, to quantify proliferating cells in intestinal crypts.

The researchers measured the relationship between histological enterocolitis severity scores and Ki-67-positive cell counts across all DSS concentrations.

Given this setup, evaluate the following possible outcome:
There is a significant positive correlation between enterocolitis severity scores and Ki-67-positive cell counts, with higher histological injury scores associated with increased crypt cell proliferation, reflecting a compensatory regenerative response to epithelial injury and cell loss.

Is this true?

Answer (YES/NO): NO